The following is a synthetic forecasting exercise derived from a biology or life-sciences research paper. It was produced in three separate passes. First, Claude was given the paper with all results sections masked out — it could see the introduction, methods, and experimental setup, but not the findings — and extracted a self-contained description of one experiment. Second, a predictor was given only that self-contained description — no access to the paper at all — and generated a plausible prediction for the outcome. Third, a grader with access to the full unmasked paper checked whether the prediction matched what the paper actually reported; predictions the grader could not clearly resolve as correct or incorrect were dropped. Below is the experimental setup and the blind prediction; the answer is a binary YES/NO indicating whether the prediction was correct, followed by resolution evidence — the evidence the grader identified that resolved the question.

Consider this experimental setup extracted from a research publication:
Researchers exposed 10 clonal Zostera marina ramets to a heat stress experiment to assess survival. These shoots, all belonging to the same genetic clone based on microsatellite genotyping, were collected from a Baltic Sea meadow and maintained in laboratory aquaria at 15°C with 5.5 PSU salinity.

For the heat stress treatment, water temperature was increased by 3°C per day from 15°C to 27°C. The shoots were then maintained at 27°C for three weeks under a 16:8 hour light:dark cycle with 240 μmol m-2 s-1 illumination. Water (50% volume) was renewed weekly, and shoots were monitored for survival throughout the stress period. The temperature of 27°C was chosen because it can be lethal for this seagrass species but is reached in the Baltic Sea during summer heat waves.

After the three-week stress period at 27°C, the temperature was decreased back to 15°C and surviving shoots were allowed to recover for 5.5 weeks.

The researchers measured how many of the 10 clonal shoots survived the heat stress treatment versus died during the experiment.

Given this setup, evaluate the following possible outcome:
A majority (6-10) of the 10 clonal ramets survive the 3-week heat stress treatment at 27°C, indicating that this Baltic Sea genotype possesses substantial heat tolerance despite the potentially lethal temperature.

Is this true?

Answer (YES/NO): YES